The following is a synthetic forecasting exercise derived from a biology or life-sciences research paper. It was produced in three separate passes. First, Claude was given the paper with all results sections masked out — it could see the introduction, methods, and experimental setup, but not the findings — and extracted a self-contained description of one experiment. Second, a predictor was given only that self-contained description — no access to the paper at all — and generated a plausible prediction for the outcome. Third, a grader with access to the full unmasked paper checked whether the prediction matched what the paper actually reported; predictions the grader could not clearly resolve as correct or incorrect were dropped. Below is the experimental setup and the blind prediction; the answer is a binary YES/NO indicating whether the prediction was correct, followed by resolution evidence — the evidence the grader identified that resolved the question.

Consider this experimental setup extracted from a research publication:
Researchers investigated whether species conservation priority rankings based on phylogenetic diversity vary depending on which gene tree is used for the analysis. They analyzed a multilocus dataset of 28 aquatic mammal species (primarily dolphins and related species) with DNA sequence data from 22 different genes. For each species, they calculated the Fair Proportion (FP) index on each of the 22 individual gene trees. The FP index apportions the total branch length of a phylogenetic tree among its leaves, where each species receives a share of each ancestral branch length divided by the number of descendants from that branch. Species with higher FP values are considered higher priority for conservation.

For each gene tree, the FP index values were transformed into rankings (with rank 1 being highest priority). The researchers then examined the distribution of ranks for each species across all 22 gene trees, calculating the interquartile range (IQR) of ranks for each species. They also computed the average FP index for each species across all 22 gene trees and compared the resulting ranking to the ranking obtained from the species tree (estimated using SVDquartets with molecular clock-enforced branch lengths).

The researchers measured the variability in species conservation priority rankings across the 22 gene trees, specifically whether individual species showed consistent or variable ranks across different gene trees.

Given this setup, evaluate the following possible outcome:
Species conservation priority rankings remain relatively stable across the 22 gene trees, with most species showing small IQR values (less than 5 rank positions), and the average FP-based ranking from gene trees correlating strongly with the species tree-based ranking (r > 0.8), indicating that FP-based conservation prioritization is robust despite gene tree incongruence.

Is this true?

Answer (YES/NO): NO